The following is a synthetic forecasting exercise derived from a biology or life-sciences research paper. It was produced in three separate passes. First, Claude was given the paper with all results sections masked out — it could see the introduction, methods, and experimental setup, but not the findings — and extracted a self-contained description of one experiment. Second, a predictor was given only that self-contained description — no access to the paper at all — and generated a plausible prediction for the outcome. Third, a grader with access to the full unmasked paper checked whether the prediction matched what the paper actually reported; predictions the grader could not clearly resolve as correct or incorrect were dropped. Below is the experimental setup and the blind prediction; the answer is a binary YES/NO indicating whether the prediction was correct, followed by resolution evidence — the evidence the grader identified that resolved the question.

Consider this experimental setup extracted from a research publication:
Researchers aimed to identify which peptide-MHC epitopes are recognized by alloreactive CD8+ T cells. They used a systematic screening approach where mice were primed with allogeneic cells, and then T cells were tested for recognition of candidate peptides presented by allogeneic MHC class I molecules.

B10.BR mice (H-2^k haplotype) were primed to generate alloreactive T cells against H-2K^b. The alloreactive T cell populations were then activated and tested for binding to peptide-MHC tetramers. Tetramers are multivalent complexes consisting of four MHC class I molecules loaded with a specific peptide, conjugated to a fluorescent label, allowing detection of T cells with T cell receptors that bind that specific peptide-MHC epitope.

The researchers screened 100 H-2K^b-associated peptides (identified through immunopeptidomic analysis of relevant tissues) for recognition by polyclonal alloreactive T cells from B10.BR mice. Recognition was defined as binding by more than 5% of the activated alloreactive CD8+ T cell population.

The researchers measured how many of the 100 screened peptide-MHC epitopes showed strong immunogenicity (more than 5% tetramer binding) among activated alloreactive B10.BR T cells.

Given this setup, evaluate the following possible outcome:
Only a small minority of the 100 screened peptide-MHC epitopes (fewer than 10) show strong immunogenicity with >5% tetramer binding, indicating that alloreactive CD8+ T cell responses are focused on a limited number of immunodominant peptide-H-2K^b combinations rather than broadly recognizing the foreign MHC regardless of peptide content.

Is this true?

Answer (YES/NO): NO